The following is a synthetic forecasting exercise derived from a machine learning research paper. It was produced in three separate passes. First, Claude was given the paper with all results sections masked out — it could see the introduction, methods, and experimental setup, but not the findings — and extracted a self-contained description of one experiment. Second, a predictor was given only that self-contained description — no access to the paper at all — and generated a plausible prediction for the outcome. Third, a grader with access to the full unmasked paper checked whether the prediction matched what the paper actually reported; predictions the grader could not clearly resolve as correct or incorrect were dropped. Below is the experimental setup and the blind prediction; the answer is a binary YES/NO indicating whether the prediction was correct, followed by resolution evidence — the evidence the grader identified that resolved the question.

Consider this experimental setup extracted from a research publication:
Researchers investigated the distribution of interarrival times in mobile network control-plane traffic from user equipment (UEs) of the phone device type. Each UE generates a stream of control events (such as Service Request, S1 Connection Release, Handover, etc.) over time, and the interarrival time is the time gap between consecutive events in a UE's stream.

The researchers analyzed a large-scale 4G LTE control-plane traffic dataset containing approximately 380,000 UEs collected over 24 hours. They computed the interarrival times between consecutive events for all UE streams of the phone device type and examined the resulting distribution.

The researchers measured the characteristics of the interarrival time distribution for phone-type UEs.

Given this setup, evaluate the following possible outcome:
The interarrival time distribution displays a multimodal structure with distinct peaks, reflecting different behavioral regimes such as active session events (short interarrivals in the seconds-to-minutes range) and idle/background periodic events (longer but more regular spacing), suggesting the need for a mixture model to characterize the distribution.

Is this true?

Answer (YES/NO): NO